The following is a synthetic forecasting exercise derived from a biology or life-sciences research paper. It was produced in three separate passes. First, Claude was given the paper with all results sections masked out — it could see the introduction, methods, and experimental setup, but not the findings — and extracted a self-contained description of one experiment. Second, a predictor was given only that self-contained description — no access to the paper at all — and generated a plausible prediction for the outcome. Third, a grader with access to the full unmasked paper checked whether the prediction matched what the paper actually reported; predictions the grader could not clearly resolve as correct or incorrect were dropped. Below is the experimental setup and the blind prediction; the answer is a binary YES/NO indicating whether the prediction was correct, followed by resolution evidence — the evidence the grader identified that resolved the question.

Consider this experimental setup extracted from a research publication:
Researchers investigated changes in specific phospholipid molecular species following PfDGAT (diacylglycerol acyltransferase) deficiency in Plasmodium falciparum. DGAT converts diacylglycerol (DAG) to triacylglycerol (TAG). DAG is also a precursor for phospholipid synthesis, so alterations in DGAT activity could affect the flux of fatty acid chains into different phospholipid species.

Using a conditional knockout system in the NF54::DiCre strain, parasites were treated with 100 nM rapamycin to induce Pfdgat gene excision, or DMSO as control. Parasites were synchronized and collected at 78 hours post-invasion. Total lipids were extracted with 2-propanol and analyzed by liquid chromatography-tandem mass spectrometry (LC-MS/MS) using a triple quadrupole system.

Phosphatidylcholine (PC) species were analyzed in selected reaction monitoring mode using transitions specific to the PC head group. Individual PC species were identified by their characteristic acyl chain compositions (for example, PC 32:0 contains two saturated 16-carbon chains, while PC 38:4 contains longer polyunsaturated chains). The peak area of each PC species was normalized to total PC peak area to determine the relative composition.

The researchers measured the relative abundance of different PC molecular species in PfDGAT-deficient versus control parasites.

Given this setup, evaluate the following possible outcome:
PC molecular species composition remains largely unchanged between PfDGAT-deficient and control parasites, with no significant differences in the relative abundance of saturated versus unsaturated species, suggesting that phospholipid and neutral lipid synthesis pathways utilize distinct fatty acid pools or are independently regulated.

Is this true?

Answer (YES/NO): NO